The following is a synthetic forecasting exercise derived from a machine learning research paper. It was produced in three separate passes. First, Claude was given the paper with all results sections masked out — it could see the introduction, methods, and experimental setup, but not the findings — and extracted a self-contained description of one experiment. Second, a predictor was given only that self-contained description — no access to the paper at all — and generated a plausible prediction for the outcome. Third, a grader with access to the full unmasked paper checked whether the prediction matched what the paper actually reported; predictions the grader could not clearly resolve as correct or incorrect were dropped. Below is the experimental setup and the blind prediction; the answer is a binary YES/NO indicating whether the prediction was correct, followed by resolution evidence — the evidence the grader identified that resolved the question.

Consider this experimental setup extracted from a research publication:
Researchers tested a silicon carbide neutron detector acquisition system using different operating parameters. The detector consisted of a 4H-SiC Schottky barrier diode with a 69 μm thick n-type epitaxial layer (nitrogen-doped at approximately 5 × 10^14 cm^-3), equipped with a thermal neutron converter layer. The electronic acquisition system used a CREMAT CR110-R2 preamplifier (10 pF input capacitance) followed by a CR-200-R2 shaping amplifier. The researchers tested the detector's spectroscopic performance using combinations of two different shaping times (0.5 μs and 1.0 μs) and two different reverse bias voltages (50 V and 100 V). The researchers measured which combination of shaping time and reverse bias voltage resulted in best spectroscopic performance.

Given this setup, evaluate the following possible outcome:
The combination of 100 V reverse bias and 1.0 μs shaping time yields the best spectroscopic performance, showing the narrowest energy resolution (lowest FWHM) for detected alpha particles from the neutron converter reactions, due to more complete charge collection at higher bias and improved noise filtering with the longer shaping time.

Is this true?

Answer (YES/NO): NO